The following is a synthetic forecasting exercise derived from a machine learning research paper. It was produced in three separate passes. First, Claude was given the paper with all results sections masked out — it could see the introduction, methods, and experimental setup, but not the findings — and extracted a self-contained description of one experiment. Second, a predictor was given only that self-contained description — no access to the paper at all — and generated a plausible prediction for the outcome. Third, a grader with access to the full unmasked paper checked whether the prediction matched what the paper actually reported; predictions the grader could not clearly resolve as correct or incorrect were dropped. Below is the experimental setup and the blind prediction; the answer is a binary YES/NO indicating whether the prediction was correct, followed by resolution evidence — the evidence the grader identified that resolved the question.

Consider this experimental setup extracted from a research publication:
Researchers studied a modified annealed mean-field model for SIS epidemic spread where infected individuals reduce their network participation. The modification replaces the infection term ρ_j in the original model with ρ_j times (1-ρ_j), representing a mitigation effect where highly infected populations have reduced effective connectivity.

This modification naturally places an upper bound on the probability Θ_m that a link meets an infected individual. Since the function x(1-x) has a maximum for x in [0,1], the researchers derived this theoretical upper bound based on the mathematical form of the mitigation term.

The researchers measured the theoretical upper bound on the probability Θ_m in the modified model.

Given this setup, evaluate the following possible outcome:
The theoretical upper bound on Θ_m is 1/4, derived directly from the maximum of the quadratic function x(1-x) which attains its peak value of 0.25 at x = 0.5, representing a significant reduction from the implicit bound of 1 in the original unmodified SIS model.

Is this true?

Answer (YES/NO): YES